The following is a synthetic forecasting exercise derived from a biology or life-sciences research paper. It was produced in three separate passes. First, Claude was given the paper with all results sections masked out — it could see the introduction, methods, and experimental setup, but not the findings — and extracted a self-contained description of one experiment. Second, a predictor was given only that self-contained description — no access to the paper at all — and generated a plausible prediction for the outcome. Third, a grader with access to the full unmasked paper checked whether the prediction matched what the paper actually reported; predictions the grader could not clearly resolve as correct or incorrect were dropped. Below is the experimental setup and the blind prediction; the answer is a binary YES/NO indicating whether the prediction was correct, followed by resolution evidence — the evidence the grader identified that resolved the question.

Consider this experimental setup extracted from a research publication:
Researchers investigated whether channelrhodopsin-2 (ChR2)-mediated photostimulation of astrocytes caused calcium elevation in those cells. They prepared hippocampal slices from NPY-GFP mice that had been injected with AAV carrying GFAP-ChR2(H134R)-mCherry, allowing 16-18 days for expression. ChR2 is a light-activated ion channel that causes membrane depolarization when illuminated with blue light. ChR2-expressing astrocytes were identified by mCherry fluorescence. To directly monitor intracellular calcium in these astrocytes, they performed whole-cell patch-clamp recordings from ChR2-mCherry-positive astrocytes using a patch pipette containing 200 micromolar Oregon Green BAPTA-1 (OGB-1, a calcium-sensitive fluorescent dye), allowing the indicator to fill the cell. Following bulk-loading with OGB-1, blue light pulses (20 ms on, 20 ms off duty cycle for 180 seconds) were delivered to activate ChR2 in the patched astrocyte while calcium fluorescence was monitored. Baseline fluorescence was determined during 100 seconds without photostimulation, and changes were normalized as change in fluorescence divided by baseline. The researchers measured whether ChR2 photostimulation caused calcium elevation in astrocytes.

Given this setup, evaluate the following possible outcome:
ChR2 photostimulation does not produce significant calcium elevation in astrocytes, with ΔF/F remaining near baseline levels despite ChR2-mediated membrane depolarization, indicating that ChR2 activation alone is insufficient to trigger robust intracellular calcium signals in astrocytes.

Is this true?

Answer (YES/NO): NO